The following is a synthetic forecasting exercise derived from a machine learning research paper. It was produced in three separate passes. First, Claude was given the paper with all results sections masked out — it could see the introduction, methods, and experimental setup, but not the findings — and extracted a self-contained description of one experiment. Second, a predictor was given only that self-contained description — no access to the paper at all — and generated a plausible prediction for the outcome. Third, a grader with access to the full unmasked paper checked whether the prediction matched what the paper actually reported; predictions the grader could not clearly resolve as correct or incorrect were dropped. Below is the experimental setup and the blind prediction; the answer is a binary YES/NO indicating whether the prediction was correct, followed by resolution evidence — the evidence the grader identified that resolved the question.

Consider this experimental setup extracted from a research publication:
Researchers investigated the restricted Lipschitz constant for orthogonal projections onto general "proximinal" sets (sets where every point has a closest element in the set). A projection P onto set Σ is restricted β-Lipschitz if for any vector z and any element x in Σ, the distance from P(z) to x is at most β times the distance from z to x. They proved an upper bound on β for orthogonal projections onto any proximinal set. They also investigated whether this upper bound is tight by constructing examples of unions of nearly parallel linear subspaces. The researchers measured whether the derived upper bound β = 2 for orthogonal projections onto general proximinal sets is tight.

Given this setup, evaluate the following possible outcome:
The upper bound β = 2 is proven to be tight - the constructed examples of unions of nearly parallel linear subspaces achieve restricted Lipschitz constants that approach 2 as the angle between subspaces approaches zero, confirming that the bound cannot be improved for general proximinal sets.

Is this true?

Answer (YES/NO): YES